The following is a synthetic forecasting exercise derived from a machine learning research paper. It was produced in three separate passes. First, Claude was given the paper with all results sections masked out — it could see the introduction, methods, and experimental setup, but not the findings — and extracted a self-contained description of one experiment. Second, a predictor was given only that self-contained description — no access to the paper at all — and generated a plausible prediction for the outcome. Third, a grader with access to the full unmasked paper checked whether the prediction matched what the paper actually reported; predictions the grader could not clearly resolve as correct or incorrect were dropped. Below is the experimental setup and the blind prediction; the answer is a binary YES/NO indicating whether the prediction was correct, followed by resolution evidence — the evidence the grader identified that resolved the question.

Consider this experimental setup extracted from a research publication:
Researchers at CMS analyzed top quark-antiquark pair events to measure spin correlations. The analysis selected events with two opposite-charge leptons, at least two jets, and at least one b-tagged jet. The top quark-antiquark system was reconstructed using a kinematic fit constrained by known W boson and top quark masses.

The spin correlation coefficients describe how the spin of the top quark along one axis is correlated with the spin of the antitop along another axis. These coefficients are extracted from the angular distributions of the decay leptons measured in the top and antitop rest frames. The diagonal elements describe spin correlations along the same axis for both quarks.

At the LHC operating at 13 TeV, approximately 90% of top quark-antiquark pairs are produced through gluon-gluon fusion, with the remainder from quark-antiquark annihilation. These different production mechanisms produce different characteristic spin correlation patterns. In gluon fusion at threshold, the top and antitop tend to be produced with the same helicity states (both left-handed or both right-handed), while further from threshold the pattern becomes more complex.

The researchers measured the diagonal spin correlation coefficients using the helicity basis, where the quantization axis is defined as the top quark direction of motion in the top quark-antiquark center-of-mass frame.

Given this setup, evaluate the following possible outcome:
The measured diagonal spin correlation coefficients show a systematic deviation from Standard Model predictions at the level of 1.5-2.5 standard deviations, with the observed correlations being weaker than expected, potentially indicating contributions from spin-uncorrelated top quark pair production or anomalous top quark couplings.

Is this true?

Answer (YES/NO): NO